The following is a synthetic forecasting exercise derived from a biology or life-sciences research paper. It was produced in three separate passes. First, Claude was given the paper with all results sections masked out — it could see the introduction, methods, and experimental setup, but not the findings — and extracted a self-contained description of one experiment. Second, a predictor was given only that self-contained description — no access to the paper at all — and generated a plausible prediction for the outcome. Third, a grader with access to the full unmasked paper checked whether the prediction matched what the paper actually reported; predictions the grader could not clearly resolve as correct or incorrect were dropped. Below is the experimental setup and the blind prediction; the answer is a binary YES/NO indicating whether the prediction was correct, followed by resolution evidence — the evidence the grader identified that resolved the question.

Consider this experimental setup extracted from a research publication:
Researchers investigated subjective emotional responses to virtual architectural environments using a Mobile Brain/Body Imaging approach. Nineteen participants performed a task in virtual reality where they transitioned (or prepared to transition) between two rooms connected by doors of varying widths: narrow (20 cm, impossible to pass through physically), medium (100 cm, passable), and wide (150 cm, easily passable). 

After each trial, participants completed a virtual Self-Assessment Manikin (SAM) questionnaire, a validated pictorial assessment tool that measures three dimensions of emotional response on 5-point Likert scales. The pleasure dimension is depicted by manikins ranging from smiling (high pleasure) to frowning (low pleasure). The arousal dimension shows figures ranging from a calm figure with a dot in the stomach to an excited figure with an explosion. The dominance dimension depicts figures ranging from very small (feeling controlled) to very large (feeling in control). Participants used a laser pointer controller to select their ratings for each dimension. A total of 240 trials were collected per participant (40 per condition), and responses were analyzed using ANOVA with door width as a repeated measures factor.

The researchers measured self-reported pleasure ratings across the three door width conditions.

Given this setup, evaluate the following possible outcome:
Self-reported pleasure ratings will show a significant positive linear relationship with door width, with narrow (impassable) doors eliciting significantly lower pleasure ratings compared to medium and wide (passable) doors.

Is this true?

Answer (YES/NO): NO